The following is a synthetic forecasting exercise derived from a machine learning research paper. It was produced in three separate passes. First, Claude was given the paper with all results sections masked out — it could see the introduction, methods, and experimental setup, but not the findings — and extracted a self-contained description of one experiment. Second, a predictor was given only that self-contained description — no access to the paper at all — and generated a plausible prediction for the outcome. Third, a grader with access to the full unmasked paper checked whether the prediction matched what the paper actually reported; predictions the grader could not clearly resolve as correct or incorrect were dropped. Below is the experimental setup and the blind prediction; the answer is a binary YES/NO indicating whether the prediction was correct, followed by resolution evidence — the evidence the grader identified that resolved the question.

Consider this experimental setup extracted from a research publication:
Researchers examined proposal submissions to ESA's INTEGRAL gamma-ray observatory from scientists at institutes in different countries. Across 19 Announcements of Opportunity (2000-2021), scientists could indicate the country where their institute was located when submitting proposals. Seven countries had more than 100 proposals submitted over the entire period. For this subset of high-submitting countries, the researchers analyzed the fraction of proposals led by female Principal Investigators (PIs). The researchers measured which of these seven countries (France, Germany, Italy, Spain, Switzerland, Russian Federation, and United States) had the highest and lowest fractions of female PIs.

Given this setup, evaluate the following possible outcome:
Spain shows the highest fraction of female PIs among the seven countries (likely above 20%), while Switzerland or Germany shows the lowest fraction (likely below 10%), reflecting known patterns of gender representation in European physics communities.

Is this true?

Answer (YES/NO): NO